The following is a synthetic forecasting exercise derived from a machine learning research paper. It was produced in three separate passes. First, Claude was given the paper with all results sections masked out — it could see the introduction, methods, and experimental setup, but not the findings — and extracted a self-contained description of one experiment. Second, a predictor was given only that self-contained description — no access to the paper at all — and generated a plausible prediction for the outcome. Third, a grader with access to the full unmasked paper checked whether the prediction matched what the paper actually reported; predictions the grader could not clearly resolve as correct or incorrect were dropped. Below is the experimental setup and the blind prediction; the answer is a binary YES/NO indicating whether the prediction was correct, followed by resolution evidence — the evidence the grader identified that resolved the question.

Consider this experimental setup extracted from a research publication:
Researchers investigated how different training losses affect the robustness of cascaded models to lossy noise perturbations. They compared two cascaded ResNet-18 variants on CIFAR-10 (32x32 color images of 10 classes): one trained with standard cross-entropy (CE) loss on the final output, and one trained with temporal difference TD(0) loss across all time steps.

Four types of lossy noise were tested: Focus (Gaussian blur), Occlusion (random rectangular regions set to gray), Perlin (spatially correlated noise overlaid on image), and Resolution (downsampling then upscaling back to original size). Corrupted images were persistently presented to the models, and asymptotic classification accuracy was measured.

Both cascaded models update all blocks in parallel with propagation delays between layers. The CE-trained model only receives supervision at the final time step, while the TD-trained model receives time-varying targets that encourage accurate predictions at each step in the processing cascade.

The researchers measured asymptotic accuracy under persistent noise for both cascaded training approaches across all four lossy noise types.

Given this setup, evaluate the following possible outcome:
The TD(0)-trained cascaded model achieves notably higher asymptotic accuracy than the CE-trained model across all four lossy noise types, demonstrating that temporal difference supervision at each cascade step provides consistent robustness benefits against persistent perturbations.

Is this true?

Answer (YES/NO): YES